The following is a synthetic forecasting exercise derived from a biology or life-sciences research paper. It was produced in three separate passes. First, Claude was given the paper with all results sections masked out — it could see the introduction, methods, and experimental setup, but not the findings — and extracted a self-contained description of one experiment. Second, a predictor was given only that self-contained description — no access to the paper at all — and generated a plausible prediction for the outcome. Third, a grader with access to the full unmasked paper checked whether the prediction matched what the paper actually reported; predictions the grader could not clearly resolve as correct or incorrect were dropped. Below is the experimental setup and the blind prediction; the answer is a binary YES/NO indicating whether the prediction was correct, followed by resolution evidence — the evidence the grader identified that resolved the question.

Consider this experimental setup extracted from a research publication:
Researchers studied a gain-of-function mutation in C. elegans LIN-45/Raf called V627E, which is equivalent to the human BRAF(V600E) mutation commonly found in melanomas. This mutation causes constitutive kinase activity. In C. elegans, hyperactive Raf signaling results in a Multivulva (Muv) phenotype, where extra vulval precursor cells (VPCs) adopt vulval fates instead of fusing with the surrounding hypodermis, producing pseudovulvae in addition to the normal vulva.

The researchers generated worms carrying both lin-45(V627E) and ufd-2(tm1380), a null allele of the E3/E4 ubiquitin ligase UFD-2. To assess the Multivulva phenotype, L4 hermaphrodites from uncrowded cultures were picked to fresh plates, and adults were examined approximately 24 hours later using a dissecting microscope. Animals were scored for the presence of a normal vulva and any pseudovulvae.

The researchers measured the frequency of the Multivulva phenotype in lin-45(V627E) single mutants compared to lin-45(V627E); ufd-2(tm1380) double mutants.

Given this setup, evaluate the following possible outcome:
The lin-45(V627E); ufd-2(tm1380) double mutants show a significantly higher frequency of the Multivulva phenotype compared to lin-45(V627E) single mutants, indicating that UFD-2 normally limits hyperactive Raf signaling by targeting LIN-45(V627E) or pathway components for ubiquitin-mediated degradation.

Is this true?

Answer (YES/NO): YES